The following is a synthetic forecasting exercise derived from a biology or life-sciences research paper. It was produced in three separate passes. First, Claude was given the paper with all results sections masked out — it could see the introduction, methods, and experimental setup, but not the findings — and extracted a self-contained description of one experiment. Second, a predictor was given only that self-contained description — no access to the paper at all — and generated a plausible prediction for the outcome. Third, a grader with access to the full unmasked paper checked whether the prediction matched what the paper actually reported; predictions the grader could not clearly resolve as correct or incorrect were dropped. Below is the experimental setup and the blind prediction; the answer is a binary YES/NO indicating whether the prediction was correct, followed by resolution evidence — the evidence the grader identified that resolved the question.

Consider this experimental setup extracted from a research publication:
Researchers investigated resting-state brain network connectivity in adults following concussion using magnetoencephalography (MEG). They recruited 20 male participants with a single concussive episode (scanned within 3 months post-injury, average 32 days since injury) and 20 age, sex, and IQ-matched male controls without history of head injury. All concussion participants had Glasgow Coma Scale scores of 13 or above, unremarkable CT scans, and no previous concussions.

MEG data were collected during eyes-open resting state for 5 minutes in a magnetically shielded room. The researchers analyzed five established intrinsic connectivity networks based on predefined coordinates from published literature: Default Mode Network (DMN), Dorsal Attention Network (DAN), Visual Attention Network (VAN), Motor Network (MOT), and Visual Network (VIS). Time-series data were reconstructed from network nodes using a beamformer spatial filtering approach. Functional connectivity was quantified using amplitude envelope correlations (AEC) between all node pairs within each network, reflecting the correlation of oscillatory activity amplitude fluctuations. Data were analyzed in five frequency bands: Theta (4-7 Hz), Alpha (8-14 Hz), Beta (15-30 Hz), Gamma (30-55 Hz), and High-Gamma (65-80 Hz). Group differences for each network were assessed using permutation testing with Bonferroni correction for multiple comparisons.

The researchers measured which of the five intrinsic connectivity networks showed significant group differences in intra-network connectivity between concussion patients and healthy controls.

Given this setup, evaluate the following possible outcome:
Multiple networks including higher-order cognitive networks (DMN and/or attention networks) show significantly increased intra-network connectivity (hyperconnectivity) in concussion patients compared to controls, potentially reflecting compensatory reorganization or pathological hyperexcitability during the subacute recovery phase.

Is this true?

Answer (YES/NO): YES